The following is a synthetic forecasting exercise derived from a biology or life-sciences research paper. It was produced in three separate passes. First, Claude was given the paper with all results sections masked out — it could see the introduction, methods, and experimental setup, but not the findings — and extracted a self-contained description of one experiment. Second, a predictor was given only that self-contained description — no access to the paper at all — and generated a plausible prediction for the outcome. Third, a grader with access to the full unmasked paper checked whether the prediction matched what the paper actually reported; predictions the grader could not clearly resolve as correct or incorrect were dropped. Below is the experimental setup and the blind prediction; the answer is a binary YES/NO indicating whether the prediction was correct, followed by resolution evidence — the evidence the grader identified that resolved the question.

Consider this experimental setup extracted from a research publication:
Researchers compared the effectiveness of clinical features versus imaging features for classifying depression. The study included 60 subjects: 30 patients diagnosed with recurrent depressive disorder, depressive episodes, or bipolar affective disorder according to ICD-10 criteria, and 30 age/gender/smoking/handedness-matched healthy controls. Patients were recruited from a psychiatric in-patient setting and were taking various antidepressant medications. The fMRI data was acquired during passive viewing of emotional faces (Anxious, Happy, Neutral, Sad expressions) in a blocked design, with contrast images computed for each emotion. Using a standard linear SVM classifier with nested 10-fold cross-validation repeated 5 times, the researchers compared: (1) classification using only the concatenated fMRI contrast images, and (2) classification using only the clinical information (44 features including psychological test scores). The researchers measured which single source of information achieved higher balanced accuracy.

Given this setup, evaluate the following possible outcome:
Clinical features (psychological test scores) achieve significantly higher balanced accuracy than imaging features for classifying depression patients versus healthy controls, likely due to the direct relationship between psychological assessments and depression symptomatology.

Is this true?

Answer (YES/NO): YES